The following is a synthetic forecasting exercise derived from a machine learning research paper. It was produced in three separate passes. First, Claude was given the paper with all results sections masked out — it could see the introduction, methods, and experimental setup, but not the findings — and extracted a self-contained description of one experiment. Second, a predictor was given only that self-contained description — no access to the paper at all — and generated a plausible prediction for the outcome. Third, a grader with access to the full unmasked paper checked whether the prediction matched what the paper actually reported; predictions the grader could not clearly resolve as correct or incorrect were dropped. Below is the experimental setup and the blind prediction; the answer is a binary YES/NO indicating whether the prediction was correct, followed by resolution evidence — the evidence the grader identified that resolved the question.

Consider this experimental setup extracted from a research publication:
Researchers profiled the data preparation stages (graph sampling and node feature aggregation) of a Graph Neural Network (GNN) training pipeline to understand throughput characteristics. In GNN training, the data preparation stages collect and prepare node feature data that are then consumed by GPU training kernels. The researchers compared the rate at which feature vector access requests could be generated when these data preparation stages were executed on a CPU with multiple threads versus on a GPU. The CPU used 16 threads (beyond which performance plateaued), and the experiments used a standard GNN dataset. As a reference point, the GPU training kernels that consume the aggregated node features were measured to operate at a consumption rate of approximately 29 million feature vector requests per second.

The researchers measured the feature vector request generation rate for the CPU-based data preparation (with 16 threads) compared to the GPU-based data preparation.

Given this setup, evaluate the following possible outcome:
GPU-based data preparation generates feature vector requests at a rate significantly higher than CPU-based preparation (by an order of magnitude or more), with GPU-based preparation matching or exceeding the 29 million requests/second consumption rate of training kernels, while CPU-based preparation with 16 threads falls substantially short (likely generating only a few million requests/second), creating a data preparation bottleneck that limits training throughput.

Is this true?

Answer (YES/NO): YES